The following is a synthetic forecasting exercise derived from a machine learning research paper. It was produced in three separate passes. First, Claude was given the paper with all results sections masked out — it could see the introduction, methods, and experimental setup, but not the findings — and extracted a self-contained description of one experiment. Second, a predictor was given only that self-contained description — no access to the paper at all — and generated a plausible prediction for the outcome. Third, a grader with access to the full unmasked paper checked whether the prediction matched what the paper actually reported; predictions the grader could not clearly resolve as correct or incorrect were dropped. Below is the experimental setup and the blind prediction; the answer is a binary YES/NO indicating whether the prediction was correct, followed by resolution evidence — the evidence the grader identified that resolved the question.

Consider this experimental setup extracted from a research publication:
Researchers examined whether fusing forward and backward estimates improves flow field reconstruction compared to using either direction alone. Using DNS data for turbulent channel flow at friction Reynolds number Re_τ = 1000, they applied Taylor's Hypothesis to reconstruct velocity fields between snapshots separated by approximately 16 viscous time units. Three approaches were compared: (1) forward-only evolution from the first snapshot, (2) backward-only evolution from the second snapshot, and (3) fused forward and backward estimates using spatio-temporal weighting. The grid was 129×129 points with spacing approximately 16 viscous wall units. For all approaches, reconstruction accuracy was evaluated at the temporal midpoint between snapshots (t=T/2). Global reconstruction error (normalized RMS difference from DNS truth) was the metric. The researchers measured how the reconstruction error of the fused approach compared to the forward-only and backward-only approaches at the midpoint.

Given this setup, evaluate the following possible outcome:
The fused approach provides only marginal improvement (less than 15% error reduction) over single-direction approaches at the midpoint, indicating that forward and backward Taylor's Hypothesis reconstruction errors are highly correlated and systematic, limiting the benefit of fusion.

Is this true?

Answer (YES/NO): NO